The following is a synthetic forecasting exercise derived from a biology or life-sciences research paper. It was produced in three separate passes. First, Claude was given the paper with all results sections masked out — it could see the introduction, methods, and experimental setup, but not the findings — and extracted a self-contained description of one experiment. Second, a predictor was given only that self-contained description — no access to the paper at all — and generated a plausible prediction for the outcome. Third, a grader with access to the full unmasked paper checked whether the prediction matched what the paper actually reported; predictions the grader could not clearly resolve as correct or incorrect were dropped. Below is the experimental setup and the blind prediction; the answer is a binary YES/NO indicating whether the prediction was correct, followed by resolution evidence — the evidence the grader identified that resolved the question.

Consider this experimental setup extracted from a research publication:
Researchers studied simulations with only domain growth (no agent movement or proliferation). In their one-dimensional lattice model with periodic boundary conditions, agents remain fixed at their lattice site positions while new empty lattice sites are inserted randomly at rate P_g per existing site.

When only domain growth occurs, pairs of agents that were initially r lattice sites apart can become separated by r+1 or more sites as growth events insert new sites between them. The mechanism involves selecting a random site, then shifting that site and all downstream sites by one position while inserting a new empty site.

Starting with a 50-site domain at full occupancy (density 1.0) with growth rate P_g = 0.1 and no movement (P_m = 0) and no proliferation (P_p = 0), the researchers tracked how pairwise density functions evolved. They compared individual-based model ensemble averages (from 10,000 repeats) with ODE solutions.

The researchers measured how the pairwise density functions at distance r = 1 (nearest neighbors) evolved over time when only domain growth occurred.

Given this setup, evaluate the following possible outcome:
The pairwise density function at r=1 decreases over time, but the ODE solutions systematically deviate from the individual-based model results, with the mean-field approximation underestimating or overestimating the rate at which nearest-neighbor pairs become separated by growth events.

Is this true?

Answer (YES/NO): NO